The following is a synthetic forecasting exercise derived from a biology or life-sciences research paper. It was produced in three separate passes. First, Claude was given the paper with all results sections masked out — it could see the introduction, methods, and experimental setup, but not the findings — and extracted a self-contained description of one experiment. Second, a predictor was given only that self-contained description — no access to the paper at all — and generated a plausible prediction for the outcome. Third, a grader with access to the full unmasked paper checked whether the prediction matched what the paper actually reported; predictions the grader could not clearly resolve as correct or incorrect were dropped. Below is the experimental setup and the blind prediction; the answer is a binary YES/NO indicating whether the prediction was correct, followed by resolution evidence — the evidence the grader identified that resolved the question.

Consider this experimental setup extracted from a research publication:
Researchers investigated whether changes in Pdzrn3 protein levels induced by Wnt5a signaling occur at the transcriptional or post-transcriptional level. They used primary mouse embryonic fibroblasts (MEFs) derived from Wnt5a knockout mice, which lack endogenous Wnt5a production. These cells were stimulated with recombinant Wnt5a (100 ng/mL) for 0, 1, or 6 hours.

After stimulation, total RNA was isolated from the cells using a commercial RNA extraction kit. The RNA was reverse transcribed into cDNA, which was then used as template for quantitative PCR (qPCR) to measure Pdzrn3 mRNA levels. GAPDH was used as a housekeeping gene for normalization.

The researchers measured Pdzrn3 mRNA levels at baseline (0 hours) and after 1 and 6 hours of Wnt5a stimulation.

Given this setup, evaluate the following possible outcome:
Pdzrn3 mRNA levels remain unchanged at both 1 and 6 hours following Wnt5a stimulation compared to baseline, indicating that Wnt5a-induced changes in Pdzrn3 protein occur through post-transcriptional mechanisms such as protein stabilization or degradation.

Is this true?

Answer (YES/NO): YES